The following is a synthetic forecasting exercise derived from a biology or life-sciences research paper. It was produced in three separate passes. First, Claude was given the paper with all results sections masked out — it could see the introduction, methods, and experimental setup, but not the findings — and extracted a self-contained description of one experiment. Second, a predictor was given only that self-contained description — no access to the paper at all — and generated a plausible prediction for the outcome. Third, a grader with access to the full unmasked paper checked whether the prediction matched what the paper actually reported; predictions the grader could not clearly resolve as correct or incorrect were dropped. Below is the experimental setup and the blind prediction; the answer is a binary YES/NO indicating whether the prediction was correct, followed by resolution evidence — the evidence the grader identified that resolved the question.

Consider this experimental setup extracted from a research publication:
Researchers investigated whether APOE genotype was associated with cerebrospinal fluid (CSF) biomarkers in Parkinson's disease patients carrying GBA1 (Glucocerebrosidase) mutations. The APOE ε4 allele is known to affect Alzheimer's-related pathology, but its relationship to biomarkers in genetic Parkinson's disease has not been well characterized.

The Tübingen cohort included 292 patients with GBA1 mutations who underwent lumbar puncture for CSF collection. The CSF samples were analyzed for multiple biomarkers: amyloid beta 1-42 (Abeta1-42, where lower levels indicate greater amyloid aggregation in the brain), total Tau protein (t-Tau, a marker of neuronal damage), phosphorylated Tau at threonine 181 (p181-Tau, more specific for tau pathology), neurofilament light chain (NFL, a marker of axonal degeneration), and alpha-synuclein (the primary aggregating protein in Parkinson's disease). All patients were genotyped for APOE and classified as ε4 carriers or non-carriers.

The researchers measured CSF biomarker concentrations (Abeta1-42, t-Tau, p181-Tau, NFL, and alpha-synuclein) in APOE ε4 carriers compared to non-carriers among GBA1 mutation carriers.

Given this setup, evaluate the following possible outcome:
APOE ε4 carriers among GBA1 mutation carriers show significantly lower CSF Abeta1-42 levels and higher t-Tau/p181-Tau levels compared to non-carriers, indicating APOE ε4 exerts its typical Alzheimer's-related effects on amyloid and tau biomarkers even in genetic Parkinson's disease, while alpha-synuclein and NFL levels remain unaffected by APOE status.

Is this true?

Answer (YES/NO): NO